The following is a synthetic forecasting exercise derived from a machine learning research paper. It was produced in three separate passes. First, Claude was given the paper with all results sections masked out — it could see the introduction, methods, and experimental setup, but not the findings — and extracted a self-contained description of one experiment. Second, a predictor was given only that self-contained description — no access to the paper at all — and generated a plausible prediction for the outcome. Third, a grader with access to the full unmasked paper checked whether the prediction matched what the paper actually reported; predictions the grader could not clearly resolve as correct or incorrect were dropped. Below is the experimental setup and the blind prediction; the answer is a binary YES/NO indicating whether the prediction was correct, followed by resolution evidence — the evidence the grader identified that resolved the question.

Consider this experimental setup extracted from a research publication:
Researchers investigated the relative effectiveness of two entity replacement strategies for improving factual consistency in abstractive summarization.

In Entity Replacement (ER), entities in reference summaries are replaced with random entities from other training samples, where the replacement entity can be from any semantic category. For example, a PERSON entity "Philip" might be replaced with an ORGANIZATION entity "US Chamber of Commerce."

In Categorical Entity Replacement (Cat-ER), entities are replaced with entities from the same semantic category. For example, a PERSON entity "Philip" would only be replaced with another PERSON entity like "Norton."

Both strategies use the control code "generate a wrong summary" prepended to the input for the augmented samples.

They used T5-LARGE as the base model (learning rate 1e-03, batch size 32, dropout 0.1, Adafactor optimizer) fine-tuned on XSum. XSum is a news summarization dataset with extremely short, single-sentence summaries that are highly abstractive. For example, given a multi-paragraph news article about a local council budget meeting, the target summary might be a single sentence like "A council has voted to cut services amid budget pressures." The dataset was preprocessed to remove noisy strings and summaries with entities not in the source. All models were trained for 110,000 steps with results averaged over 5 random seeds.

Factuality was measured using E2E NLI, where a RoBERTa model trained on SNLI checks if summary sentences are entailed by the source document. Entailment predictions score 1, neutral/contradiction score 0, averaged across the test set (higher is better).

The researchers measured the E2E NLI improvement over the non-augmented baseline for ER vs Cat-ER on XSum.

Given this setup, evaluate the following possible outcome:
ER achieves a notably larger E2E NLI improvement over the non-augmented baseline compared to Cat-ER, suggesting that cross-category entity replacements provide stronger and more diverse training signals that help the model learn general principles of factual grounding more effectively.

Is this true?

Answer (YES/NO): NO